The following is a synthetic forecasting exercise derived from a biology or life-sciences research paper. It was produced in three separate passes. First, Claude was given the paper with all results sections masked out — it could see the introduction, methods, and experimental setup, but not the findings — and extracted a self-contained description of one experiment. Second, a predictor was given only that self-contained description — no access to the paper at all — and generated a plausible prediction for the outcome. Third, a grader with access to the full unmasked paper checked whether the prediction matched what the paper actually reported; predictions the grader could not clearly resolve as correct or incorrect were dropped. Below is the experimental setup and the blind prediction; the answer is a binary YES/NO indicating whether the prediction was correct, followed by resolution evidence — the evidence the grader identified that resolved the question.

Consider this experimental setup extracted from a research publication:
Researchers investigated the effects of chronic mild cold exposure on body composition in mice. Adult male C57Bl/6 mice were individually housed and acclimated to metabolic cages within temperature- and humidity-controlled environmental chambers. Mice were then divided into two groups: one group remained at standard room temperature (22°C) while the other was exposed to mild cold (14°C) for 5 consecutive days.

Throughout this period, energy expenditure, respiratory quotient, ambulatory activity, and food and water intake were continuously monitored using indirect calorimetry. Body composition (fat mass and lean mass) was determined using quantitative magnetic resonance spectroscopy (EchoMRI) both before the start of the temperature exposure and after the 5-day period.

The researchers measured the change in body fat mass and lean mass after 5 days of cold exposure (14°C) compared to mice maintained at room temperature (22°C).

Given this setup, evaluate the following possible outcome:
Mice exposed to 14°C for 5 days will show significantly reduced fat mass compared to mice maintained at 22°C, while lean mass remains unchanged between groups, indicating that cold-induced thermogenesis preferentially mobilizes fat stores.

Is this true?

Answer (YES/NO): NO